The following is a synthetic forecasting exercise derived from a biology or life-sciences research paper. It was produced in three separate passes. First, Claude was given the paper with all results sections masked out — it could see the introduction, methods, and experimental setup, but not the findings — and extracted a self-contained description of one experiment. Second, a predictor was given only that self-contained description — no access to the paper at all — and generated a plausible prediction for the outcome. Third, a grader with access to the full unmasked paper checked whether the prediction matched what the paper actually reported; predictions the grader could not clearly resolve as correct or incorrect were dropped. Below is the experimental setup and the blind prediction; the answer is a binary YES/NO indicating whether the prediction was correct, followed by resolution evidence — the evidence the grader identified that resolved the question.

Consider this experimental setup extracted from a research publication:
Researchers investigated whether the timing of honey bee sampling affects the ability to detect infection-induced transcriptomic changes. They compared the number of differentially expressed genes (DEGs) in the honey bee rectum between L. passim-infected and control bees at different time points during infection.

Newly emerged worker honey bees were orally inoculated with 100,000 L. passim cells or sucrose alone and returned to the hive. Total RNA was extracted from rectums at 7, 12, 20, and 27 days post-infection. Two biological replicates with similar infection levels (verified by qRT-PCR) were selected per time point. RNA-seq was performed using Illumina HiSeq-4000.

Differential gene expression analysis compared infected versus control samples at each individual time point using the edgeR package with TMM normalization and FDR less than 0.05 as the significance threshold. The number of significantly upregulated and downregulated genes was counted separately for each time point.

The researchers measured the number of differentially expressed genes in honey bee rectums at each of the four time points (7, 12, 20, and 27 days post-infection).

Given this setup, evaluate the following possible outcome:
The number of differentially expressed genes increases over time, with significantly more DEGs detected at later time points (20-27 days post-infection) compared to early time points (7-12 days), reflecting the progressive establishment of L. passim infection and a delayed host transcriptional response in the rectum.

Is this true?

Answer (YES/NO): NO